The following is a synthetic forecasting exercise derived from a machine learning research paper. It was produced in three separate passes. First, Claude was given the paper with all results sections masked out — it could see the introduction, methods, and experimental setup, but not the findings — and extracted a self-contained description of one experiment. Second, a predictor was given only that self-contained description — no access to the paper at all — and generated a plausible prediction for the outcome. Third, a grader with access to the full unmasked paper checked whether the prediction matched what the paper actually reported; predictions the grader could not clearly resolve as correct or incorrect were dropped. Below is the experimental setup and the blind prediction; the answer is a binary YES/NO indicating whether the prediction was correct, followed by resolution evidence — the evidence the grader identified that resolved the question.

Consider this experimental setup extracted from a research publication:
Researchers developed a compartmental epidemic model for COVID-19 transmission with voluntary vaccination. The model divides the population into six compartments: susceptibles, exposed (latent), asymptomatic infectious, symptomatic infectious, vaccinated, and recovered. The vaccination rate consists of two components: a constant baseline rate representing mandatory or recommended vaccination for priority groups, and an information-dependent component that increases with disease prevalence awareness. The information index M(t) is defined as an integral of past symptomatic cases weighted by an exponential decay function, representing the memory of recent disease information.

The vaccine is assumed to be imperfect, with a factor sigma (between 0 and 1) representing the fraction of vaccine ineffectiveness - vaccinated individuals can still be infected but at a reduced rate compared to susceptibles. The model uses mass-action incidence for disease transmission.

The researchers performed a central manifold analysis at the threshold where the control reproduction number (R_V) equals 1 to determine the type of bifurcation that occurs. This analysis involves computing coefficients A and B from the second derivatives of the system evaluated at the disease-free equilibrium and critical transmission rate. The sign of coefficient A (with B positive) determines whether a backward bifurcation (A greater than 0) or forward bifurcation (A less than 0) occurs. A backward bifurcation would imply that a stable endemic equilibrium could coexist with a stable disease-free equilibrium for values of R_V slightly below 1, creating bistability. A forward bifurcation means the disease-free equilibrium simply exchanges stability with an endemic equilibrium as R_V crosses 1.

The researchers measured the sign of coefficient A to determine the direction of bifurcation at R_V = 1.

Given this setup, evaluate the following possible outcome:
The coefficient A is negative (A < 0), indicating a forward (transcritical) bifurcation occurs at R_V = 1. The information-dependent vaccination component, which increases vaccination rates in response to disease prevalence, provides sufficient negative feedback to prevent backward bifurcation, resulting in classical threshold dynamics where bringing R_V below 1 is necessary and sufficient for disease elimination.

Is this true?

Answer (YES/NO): YES